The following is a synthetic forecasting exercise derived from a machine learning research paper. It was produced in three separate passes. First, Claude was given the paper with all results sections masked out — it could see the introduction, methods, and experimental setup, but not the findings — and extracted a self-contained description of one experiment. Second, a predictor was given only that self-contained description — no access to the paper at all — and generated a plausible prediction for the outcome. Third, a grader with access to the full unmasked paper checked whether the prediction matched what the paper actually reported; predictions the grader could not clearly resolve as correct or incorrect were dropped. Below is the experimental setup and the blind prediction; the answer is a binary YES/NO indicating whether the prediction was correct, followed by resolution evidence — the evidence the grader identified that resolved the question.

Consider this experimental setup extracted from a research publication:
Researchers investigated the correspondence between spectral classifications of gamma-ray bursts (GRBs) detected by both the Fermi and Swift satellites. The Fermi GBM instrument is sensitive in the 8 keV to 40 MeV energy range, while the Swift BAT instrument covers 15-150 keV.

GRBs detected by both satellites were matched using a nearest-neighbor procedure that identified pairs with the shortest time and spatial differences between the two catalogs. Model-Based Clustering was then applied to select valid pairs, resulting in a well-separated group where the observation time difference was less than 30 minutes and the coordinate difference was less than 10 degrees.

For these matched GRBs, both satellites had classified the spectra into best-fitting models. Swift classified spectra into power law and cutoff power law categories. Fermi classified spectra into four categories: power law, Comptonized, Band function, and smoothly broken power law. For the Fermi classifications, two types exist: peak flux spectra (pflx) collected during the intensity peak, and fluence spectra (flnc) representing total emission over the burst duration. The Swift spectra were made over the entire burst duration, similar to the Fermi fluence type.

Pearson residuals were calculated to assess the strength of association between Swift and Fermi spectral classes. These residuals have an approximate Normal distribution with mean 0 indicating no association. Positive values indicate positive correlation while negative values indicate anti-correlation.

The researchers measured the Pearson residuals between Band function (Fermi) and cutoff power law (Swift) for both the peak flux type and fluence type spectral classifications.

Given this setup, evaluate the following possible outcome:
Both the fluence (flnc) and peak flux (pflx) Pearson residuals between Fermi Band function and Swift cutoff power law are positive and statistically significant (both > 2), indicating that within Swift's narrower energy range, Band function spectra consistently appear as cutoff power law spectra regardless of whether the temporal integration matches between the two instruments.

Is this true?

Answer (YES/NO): NO